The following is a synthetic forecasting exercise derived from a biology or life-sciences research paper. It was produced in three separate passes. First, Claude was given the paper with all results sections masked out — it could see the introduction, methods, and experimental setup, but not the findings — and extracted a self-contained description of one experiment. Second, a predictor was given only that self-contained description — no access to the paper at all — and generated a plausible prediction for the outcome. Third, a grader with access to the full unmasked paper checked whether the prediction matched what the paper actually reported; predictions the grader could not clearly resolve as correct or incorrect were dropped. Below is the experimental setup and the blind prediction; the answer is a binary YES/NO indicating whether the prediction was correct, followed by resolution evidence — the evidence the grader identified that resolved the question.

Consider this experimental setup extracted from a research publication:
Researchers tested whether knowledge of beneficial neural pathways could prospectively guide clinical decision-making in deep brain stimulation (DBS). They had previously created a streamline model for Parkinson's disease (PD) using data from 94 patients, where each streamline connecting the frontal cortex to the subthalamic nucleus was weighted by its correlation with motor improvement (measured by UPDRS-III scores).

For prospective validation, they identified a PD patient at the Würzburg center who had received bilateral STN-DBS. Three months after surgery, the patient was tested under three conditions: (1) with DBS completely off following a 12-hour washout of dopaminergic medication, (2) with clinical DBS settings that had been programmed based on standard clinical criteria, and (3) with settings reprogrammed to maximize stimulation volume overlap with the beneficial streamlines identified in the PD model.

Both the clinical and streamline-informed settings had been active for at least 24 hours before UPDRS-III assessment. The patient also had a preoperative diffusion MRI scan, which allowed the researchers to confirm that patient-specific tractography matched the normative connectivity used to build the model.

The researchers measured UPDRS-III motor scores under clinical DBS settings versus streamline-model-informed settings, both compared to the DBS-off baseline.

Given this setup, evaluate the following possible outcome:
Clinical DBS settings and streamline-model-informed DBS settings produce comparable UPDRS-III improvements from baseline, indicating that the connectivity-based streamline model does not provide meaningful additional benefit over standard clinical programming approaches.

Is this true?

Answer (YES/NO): NO